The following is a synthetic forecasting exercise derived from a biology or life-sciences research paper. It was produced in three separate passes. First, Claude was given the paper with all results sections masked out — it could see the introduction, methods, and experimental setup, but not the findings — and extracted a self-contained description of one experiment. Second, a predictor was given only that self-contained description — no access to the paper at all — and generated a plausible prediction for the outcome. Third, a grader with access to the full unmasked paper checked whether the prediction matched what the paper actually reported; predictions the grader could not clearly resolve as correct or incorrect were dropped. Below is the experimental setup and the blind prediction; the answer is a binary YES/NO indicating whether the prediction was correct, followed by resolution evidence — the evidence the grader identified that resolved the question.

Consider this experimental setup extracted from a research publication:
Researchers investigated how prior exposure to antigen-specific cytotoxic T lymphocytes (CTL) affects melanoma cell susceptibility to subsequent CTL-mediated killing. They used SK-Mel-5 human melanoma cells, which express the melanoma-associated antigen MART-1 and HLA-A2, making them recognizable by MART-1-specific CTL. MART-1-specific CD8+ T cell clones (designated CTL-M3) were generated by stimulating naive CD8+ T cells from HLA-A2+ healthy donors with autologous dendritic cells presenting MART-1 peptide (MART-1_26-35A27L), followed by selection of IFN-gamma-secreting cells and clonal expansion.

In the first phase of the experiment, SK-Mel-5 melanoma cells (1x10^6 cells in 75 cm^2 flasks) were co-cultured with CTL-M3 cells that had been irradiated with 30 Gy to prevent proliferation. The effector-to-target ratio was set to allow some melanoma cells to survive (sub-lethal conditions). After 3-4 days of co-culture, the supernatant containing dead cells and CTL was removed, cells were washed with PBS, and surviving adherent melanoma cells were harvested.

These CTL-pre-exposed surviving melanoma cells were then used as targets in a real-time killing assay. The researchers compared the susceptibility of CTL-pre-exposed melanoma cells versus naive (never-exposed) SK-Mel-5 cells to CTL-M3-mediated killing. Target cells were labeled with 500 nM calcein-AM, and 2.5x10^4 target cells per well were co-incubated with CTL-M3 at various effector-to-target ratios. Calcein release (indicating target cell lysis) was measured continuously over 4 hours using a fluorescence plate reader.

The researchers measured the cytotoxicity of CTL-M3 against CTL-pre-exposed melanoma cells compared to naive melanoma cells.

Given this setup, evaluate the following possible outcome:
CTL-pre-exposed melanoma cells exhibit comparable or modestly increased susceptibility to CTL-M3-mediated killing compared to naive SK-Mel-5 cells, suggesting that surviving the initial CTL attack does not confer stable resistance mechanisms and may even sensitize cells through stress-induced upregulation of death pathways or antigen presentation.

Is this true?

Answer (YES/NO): NO